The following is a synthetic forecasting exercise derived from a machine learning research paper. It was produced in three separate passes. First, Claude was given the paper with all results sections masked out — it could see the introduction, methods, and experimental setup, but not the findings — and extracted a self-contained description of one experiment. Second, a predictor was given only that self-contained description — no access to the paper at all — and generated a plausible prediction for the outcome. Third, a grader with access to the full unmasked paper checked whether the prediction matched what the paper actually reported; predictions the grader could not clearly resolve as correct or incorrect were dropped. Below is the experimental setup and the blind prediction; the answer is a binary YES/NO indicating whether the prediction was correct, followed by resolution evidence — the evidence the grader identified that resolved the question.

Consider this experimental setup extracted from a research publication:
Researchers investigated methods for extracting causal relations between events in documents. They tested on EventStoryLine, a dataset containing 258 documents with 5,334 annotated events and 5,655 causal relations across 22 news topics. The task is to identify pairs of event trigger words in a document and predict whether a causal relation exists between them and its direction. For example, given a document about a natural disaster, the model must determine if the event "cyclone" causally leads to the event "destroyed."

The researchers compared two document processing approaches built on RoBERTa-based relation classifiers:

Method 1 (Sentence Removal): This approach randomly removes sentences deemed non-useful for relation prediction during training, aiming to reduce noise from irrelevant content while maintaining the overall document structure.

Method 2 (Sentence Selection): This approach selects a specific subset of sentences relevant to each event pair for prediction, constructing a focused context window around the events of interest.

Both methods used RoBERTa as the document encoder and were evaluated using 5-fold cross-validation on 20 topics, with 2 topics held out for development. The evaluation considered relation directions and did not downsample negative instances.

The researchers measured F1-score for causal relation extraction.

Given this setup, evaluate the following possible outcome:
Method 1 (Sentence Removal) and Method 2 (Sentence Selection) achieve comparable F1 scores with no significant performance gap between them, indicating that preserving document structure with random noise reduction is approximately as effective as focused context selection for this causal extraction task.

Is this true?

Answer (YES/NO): YES